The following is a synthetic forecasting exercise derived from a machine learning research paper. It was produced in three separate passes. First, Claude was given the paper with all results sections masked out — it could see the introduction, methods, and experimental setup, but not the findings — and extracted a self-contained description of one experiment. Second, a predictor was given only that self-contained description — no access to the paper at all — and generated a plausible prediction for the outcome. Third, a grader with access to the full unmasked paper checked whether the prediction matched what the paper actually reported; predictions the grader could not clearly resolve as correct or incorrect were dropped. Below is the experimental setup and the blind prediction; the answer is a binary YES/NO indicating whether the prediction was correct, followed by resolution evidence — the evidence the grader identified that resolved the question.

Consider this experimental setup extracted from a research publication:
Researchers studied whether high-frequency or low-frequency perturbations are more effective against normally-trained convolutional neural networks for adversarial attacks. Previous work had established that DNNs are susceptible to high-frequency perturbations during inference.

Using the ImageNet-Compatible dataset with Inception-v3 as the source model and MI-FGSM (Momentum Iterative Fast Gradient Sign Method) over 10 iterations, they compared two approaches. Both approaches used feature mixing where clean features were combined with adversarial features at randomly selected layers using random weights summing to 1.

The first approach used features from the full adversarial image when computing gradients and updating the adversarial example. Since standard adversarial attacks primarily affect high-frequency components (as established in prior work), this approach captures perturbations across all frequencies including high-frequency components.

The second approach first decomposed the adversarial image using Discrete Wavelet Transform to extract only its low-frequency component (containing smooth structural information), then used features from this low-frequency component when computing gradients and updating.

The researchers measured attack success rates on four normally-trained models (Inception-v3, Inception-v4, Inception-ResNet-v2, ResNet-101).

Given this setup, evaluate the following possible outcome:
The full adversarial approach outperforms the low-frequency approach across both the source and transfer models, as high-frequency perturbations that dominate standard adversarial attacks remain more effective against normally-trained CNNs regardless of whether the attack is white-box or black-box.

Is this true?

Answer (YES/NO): YES